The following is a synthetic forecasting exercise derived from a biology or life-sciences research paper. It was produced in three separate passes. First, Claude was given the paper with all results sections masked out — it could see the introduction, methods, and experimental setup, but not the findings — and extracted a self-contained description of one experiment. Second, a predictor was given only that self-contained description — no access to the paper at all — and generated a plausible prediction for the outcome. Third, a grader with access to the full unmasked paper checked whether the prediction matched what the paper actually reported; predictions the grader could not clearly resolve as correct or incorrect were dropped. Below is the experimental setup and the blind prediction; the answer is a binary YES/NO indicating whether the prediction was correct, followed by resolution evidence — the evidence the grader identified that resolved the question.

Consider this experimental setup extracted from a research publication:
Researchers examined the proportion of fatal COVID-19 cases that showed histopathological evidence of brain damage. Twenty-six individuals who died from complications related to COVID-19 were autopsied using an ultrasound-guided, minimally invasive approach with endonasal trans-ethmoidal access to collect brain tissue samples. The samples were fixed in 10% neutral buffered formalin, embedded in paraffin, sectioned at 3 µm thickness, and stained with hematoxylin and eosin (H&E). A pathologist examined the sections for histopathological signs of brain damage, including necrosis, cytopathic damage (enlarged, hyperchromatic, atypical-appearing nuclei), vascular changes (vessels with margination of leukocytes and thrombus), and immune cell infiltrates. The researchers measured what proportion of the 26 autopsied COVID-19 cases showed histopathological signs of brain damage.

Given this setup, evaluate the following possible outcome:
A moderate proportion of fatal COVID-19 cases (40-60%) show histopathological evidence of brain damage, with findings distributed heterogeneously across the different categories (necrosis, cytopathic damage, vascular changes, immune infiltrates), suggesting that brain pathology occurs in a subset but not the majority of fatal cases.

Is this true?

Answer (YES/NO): NO